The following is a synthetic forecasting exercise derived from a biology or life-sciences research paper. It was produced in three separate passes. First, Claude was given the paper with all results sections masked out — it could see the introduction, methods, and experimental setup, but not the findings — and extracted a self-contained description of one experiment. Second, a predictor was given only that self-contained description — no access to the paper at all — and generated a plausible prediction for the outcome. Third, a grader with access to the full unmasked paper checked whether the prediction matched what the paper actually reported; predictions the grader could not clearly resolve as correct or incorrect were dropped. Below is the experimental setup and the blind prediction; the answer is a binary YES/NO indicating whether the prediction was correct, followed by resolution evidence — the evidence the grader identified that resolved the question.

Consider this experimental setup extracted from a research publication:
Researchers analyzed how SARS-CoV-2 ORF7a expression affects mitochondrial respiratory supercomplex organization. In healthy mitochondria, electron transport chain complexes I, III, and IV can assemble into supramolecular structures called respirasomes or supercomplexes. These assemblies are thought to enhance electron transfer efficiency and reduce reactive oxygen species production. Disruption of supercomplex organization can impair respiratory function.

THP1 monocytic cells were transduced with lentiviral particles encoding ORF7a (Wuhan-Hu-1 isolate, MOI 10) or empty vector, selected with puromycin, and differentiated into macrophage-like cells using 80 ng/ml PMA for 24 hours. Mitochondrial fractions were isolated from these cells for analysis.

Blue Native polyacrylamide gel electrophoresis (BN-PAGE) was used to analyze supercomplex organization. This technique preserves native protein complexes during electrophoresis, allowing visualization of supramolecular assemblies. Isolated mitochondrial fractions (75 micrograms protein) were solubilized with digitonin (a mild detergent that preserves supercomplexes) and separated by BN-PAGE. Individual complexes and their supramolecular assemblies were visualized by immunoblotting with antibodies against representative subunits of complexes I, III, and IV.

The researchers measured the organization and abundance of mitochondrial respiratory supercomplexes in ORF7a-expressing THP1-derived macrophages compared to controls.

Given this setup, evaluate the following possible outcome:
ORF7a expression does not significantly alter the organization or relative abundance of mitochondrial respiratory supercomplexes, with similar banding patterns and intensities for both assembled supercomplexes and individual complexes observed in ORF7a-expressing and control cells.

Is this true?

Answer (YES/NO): NO